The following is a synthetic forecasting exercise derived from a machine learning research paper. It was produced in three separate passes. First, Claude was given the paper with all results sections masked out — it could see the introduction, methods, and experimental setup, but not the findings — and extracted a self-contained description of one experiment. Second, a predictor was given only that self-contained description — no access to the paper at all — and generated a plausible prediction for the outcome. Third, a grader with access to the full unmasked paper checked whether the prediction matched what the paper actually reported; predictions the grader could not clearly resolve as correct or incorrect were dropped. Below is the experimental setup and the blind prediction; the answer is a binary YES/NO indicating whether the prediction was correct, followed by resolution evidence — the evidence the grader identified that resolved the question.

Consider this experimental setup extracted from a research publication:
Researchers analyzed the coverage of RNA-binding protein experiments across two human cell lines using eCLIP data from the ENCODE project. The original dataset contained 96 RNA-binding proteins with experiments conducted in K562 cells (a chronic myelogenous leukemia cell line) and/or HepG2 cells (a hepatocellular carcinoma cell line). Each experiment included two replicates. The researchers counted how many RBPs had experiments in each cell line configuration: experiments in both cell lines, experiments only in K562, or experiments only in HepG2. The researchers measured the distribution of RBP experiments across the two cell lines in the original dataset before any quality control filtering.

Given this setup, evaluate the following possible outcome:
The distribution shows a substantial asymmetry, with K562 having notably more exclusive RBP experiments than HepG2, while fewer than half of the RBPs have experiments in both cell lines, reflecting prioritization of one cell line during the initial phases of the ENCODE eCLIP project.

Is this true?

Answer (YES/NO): YES